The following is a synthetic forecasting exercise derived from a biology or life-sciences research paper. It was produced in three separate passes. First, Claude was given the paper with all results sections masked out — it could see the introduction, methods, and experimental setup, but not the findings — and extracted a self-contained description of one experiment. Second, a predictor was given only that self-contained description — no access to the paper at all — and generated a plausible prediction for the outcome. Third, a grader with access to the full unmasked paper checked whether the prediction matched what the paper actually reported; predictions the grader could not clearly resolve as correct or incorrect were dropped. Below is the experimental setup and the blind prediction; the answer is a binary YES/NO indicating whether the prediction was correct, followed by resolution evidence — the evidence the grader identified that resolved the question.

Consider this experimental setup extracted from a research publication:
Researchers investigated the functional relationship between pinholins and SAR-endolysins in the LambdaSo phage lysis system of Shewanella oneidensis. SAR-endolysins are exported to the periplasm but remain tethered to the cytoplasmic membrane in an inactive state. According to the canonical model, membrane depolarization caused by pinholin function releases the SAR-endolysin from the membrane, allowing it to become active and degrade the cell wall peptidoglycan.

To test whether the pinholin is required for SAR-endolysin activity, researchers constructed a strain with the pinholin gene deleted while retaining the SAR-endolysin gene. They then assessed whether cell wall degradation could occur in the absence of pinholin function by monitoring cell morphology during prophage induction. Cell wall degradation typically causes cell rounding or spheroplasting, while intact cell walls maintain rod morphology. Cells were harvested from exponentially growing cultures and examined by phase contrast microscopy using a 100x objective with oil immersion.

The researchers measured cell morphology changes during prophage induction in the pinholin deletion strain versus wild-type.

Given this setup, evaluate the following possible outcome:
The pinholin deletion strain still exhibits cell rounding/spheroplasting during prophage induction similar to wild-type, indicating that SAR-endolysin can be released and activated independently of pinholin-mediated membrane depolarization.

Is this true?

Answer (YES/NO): NO